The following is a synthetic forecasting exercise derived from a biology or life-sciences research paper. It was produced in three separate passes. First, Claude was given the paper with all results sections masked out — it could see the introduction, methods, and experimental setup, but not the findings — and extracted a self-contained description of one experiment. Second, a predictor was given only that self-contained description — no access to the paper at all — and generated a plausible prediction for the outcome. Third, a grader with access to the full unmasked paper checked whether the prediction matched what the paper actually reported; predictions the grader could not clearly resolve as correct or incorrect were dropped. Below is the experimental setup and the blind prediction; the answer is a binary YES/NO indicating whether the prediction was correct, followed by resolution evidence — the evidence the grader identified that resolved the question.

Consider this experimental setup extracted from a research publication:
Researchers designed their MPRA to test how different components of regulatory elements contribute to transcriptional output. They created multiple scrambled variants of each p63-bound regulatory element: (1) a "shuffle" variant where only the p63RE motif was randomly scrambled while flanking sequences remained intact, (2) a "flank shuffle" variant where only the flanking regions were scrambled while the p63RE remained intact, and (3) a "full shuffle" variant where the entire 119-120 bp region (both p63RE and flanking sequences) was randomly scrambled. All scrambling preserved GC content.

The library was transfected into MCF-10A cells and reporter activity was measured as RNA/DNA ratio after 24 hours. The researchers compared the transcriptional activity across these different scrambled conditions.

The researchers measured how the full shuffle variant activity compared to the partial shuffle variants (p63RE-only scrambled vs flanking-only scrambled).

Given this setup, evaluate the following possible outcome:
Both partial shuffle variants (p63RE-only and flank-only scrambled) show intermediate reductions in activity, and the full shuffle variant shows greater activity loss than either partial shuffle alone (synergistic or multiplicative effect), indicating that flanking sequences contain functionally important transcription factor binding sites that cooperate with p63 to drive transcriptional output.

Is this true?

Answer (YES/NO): NO